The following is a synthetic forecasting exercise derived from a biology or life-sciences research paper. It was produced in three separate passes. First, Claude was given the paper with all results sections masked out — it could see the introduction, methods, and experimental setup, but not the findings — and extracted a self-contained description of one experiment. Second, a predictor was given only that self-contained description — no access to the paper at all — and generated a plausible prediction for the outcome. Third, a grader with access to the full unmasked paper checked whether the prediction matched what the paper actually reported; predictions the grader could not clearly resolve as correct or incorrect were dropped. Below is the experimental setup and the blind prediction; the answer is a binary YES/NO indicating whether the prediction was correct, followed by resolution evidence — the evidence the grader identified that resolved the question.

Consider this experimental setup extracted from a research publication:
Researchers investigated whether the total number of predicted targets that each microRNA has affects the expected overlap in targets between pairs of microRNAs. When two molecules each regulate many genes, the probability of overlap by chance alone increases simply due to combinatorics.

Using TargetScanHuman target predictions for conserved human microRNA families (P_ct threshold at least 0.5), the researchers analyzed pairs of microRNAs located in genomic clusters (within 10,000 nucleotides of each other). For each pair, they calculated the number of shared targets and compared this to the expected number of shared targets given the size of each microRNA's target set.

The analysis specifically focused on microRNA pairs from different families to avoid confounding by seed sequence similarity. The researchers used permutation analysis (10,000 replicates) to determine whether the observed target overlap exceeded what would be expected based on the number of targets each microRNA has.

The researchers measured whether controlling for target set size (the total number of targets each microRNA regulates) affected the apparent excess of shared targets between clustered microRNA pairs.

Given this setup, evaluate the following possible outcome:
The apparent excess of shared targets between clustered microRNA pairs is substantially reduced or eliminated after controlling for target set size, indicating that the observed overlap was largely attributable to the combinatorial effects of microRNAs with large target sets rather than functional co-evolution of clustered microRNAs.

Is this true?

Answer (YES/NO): YES